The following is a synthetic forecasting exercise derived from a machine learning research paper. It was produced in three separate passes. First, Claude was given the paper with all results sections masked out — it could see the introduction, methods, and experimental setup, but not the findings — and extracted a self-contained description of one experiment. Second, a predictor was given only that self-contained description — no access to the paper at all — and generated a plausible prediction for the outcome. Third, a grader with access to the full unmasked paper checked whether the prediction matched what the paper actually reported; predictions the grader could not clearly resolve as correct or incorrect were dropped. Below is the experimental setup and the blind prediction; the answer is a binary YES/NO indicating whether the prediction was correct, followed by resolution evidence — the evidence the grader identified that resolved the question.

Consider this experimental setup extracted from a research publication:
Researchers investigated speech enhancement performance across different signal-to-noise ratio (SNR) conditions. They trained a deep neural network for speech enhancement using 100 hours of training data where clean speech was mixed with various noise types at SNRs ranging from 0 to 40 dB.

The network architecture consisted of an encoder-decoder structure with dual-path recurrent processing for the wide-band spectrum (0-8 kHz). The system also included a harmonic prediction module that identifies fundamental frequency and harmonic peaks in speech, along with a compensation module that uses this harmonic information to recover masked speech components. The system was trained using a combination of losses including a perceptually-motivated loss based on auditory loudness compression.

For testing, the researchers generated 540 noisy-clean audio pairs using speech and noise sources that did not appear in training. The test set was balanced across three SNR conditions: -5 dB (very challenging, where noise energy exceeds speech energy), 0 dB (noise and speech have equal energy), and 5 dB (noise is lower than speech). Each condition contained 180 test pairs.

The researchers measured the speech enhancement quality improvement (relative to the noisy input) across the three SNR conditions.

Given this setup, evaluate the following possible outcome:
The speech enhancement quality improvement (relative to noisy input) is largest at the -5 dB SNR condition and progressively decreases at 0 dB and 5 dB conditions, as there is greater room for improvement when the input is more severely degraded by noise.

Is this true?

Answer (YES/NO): NO